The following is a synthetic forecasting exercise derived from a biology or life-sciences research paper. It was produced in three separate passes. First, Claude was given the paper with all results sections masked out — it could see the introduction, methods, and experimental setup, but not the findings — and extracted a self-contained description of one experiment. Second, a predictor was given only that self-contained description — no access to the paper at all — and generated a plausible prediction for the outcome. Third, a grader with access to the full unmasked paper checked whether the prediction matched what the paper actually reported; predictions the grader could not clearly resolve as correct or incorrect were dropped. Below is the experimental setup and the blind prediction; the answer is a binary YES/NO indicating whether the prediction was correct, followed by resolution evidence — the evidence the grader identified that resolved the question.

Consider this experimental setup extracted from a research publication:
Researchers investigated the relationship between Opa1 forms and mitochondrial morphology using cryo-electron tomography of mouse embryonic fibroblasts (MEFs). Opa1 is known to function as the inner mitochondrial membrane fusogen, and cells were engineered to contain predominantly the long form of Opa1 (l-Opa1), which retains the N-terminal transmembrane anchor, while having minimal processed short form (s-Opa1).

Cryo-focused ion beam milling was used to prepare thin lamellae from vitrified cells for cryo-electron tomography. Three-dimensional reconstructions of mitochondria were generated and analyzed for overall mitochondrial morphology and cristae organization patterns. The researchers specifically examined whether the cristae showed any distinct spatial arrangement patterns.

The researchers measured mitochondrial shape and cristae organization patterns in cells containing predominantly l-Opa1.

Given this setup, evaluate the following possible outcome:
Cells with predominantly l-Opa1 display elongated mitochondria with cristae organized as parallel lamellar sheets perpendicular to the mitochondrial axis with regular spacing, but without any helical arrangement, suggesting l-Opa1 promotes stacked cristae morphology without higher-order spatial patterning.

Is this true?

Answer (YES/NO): NO